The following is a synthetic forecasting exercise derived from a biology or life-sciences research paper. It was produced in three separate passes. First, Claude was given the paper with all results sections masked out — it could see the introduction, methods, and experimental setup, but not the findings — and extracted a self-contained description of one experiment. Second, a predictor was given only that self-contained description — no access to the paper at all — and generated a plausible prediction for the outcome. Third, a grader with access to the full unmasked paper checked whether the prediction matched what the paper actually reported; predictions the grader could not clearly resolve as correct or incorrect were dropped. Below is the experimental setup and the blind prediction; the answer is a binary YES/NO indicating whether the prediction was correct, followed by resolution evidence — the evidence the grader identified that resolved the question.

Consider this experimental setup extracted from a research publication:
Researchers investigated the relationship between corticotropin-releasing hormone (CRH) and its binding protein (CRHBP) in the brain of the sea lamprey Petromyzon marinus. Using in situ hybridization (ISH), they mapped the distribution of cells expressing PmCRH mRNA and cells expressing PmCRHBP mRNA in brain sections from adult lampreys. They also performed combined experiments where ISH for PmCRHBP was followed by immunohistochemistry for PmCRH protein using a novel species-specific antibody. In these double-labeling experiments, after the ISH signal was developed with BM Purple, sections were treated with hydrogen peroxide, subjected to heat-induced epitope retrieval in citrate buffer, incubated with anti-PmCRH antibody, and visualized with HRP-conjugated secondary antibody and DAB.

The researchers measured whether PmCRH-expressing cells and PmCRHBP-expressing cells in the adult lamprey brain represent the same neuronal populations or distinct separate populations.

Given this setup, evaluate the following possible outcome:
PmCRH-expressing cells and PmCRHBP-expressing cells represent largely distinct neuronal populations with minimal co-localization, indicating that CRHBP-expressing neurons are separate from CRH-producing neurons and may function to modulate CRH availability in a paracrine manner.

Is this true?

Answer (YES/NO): YES